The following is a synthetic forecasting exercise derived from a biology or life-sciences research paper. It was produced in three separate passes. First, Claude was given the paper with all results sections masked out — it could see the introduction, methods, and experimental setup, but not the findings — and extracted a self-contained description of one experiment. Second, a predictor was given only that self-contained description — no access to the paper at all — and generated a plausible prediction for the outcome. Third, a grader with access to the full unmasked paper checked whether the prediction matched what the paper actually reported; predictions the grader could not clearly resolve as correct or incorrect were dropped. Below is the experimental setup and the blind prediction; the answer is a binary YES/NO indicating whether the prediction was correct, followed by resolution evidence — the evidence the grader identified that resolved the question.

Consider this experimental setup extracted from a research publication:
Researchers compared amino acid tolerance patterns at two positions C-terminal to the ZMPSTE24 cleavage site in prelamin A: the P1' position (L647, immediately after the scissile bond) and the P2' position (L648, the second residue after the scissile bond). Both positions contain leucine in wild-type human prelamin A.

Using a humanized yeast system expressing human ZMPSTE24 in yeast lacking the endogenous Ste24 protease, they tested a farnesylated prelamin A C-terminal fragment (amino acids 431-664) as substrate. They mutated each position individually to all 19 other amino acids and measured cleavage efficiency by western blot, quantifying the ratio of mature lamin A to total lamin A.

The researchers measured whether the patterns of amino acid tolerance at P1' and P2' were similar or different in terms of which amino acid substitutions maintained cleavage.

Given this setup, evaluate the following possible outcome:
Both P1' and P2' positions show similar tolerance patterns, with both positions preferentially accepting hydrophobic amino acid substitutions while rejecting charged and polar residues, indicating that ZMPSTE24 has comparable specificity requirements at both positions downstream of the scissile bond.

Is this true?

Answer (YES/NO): NO